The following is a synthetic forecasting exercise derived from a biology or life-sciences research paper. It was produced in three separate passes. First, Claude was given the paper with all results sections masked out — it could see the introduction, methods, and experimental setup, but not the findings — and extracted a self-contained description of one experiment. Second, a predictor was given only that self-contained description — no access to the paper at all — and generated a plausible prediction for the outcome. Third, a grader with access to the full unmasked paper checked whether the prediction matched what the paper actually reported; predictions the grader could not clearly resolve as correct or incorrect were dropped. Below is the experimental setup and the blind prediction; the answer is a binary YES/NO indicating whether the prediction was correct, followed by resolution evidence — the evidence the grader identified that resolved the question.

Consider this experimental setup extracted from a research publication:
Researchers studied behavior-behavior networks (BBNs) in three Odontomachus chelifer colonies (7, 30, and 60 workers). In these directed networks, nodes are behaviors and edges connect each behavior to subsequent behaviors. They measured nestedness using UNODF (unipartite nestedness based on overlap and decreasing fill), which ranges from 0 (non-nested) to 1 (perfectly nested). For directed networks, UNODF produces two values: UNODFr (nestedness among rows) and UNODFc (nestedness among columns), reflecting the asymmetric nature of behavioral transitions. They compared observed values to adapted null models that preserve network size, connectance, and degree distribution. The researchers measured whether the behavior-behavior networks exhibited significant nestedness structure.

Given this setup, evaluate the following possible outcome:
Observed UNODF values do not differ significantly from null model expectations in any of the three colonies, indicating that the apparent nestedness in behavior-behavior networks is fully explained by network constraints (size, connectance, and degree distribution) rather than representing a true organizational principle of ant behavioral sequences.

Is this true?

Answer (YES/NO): NO